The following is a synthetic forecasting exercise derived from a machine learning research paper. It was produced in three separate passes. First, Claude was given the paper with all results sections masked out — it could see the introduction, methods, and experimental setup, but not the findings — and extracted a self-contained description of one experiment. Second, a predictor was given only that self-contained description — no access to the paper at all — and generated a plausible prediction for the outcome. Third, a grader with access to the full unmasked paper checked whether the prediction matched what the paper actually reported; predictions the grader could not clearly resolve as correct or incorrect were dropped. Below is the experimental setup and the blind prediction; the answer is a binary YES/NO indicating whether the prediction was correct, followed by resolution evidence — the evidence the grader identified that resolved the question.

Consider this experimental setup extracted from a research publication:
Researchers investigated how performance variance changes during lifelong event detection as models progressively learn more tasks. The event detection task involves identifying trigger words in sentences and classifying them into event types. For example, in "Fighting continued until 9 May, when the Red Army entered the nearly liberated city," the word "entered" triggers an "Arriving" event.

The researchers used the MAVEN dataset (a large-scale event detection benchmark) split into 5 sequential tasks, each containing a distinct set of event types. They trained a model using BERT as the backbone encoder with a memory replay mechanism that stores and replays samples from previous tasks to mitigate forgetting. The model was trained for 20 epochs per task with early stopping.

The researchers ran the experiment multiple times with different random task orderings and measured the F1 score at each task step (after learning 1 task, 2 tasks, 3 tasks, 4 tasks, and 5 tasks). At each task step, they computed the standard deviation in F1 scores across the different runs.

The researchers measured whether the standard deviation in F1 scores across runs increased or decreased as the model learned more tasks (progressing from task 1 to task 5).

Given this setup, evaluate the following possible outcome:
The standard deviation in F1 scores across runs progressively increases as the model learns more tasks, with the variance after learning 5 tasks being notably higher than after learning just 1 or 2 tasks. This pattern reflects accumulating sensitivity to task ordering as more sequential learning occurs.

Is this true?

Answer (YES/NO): NO